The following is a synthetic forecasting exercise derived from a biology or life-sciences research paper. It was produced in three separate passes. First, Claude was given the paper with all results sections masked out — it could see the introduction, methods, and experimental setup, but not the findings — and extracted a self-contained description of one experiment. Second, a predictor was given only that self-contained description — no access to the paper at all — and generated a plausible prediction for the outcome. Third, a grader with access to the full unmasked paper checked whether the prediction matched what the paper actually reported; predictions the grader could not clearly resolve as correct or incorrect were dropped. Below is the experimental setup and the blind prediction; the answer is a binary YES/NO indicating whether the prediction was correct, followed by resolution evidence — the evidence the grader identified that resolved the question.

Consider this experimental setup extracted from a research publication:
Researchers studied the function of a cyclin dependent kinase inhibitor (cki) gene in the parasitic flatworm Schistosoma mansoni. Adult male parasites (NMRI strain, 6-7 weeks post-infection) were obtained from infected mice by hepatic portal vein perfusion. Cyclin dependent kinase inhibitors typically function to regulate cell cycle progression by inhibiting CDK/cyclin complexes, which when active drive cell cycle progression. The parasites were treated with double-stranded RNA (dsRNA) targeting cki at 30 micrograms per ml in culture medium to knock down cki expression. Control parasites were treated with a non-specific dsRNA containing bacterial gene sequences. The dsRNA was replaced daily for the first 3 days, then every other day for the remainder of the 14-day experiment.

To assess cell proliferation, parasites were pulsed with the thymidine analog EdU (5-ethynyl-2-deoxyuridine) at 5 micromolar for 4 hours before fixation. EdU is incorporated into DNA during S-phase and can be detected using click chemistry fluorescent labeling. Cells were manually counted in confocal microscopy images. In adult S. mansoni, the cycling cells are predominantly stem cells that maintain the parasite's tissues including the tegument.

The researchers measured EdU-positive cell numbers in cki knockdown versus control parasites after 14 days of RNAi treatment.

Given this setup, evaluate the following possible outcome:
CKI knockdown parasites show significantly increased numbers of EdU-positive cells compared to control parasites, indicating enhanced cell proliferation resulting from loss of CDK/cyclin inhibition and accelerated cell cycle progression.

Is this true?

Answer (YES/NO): YES